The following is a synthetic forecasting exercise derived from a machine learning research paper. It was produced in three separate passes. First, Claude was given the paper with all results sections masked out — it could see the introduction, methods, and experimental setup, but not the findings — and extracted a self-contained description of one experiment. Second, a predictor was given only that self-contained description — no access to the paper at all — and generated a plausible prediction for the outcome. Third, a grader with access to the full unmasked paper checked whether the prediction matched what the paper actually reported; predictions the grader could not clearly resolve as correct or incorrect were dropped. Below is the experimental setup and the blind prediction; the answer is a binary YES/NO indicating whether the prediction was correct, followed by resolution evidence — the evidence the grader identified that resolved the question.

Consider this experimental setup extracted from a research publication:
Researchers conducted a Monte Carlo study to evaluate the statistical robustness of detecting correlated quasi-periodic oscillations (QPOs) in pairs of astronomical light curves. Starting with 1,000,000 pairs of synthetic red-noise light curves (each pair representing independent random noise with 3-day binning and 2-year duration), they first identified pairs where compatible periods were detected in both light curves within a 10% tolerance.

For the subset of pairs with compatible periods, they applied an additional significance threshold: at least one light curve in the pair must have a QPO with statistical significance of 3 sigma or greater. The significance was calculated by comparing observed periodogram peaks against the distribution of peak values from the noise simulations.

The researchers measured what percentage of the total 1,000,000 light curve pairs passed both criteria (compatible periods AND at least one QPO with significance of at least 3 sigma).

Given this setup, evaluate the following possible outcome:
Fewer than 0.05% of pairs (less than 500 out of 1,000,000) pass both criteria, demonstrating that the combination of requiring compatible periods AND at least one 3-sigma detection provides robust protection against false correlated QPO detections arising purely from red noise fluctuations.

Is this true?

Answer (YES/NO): YES